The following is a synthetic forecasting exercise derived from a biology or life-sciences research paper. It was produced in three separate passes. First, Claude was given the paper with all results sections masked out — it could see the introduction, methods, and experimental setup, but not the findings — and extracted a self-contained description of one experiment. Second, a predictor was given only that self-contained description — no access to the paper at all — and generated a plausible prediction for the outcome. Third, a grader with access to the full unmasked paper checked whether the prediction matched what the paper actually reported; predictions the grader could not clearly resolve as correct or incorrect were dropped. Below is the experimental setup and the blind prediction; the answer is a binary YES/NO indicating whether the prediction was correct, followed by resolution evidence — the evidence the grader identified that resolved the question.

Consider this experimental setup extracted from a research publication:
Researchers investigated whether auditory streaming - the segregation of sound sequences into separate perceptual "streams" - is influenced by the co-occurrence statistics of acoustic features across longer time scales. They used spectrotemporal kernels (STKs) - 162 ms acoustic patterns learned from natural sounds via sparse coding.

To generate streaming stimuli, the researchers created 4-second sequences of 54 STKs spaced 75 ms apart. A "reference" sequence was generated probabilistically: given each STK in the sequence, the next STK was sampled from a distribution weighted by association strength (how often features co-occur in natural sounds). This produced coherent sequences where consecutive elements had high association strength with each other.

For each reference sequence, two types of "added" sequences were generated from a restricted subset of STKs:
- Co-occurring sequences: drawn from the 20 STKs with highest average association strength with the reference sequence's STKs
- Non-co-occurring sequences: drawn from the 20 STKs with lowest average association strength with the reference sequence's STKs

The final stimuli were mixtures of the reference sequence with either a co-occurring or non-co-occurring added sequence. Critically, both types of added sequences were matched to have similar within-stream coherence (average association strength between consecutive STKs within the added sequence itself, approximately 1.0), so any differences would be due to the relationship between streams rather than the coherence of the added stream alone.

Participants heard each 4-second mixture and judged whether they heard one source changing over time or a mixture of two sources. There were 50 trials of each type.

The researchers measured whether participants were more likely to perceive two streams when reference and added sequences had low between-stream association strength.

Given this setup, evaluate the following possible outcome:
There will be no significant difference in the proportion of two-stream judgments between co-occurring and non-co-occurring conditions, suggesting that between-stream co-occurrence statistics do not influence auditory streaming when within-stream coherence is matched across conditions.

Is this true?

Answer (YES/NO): NO